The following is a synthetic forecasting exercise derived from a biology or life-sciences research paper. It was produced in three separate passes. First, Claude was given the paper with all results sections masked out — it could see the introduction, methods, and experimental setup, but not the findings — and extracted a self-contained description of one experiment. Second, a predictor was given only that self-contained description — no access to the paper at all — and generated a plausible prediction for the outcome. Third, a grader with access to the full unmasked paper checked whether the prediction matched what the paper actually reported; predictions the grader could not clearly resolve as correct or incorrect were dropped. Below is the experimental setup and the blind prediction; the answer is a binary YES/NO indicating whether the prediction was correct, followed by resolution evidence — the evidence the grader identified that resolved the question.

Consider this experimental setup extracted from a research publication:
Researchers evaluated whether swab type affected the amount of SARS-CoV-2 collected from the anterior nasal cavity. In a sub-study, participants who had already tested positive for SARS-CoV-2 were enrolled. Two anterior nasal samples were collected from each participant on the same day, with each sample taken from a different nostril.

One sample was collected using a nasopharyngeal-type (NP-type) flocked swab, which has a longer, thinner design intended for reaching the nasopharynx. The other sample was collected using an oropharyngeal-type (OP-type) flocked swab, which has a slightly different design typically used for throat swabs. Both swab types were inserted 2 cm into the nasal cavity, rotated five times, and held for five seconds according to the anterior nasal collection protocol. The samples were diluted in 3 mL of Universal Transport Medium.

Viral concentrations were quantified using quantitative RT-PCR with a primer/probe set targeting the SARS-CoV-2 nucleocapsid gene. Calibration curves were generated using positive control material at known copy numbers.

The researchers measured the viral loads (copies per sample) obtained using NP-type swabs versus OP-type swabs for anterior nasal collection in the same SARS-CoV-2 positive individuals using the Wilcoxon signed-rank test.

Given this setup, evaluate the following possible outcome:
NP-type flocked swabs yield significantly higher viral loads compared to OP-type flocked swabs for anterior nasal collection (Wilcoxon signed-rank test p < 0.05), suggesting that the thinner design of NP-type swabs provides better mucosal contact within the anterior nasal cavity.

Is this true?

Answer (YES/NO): NO